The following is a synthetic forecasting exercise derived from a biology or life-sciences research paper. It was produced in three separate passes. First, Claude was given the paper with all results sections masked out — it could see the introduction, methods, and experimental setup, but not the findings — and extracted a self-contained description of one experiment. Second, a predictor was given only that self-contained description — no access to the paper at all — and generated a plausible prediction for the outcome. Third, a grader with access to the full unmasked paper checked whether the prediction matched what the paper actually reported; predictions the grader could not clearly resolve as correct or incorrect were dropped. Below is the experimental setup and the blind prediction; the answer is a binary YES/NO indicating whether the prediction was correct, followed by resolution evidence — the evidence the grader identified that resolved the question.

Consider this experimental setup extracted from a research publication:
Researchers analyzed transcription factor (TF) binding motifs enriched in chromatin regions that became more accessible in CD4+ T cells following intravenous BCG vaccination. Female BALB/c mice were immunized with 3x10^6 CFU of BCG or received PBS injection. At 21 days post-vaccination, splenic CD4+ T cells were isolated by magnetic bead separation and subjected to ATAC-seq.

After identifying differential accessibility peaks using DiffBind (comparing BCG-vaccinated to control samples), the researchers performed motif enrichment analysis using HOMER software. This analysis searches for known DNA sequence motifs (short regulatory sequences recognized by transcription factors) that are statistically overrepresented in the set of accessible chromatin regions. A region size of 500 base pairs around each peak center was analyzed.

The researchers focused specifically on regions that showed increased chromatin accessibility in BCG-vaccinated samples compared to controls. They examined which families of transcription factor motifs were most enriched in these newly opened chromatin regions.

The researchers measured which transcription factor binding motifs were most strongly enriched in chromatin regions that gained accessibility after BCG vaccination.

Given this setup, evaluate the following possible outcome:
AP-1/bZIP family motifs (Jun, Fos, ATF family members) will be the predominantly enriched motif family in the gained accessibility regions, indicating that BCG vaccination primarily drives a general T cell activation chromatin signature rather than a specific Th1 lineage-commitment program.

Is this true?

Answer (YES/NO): NO